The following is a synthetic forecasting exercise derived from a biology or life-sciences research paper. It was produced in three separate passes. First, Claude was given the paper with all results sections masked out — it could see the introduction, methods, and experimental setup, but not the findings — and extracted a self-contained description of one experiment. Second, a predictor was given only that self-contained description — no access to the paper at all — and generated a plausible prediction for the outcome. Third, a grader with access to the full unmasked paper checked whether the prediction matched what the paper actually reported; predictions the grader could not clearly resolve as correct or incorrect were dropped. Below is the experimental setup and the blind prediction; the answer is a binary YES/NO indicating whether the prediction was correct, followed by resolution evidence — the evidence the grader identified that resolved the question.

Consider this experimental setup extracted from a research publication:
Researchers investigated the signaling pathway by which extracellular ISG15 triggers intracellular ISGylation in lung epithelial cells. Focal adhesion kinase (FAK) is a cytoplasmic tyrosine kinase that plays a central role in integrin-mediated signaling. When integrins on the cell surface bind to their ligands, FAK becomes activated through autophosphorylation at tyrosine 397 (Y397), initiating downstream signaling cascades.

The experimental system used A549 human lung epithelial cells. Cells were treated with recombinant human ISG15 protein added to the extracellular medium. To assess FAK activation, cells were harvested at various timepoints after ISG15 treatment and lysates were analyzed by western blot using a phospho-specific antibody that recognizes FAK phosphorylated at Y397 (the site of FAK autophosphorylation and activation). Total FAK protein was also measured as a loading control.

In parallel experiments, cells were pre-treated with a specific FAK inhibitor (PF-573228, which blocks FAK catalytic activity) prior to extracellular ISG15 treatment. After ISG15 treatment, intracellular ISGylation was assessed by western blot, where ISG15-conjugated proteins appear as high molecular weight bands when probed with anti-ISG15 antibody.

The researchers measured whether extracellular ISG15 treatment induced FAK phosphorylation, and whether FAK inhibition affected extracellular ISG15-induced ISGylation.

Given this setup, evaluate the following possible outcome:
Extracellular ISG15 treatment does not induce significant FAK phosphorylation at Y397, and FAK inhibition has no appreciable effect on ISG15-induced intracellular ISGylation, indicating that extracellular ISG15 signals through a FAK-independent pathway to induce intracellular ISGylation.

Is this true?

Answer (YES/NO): NO